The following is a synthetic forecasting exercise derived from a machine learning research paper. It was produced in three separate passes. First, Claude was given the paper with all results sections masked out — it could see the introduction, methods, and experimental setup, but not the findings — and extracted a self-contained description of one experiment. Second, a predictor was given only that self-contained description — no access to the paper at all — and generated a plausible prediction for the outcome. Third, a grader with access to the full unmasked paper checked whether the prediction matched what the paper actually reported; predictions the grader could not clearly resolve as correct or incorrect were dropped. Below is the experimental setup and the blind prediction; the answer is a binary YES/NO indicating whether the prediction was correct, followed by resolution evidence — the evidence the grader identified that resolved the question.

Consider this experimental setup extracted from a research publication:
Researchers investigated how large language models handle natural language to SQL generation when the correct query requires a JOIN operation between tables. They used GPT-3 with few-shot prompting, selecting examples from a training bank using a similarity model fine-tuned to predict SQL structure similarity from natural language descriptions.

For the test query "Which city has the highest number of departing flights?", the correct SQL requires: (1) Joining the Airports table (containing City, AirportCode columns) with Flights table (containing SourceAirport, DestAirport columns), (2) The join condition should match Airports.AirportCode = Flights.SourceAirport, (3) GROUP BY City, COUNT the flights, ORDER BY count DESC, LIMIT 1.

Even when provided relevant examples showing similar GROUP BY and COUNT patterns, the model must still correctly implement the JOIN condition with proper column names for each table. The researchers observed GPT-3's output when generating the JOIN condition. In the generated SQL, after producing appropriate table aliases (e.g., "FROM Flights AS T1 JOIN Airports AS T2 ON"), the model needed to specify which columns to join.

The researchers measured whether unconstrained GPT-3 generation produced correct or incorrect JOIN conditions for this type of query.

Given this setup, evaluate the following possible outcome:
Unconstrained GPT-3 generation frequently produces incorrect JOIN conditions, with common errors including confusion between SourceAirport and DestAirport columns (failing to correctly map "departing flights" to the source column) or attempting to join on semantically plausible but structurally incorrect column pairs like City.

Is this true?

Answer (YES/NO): NO